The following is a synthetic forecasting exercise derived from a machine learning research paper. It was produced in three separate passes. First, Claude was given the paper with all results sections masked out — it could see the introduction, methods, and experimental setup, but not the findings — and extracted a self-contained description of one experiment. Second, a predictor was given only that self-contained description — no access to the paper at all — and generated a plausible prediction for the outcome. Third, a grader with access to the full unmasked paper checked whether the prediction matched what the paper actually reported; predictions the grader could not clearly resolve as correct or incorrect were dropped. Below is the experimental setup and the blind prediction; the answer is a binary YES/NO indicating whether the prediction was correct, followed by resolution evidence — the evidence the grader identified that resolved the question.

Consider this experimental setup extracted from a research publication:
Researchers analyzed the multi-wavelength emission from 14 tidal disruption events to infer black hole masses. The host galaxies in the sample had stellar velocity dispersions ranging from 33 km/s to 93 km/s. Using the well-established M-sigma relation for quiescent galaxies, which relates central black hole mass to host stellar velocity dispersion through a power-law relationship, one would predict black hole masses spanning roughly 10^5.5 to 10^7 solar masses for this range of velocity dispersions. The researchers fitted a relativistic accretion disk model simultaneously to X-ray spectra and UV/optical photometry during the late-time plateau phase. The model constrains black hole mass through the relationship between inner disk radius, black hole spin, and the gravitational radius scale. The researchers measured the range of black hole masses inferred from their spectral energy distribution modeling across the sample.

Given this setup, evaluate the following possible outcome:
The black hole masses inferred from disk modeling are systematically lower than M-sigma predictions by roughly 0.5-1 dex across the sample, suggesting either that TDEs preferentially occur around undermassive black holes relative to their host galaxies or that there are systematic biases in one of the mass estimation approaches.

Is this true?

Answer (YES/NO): NO